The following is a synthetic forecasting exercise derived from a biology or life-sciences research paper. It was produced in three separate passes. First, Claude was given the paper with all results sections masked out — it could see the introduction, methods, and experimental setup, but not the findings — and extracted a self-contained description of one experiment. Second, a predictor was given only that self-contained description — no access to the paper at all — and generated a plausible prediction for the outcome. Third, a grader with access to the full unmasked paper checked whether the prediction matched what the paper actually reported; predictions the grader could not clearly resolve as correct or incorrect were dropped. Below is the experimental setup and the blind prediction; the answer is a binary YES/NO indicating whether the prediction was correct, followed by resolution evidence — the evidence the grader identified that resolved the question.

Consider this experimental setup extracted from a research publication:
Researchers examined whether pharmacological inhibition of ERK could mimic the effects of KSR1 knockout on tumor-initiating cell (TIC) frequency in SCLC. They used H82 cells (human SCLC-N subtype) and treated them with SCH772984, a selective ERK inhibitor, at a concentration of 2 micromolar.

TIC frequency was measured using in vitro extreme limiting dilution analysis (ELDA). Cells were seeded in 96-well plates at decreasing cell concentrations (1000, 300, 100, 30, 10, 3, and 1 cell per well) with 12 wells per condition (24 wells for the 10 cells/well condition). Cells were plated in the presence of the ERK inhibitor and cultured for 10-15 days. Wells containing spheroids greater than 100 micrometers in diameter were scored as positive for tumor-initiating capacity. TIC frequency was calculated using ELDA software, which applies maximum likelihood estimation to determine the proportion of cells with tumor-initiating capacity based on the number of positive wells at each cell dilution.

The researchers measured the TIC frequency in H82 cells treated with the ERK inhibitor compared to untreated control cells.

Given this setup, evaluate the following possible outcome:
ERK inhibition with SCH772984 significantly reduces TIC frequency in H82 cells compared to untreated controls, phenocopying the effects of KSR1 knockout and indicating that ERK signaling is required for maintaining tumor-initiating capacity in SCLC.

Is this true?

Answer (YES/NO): NO